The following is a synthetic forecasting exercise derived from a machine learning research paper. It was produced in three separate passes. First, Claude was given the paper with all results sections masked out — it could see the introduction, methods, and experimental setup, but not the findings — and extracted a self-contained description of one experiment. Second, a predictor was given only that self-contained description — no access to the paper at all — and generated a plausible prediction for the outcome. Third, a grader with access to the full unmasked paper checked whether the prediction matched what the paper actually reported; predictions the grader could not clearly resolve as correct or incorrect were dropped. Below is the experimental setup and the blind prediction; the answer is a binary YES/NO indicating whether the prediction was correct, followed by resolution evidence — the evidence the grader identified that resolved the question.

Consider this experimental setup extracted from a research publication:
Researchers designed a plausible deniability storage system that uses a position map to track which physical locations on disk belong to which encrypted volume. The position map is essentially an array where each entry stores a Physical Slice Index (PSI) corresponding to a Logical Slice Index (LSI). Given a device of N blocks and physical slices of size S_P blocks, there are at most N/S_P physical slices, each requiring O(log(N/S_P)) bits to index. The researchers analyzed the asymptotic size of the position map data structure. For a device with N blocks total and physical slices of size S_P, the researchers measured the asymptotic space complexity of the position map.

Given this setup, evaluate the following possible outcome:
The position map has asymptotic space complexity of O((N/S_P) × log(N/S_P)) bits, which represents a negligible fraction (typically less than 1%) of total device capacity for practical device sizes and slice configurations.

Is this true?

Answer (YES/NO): YES